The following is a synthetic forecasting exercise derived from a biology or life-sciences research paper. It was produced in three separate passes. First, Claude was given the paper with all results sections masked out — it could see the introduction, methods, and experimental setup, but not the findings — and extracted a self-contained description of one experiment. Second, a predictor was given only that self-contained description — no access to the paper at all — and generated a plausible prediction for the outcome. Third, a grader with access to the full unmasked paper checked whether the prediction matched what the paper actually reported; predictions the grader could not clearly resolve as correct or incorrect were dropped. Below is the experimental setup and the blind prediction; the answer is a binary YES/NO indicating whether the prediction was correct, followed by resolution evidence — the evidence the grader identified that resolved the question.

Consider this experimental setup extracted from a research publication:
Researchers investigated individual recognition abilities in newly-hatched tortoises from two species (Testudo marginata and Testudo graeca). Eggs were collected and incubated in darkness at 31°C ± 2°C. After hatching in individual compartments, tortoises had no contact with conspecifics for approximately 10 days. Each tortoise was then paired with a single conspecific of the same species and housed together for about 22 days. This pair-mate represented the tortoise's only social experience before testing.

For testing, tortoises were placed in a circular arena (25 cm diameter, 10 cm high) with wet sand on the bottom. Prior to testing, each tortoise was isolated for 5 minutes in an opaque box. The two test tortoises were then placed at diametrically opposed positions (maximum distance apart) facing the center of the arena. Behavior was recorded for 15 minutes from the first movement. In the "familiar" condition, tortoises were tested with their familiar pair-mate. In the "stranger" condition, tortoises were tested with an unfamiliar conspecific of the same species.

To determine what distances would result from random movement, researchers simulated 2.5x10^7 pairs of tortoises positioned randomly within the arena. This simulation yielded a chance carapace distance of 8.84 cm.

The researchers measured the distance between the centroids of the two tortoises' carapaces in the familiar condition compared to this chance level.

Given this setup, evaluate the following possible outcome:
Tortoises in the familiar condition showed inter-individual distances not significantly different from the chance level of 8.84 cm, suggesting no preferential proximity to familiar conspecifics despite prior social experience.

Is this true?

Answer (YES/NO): YES